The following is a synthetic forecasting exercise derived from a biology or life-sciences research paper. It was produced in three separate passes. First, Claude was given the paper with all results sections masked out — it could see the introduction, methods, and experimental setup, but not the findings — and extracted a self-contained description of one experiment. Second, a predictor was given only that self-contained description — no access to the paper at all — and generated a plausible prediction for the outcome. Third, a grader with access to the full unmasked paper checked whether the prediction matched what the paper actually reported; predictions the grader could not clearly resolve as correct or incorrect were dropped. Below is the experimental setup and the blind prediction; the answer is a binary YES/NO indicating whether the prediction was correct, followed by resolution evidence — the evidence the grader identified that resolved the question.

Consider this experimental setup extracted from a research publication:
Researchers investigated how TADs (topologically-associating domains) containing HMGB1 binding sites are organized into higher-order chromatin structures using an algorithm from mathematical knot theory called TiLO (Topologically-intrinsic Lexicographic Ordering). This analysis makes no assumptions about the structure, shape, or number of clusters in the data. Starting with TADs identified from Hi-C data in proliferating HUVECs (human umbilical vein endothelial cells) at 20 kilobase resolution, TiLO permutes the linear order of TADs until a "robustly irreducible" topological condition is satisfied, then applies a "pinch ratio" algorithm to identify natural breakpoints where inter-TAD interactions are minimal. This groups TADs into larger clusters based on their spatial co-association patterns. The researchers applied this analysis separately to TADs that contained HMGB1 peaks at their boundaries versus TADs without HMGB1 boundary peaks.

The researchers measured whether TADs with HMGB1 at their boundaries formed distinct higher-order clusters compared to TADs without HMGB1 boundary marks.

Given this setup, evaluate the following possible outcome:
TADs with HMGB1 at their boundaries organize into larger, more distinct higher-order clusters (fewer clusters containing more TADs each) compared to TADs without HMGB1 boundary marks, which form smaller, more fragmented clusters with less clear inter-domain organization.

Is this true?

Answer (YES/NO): NO